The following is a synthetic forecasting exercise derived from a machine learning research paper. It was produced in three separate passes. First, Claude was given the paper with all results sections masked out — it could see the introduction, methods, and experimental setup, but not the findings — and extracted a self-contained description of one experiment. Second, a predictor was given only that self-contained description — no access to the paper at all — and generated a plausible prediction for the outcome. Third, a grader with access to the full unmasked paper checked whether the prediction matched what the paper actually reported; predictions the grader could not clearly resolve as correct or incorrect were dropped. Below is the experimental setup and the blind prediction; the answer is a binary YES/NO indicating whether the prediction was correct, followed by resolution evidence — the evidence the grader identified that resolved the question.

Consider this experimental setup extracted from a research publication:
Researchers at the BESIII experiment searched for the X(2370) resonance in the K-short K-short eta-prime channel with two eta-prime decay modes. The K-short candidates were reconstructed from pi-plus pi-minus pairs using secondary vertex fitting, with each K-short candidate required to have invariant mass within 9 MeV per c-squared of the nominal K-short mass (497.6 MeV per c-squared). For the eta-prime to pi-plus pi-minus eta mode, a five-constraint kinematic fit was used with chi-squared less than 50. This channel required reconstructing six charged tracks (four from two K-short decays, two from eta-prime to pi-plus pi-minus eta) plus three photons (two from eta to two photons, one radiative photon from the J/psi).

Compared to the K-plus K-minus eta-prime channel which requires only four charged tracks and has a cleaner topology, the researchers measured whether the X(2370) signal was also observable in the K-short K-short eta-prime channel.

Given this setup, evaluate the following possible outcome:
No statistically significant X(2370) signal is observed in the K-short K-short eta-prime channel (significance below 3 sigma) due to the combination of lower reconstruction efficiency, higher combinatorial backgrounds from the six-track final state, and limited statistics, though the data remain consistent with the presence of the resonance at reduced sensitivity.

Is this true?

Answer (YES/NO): NO